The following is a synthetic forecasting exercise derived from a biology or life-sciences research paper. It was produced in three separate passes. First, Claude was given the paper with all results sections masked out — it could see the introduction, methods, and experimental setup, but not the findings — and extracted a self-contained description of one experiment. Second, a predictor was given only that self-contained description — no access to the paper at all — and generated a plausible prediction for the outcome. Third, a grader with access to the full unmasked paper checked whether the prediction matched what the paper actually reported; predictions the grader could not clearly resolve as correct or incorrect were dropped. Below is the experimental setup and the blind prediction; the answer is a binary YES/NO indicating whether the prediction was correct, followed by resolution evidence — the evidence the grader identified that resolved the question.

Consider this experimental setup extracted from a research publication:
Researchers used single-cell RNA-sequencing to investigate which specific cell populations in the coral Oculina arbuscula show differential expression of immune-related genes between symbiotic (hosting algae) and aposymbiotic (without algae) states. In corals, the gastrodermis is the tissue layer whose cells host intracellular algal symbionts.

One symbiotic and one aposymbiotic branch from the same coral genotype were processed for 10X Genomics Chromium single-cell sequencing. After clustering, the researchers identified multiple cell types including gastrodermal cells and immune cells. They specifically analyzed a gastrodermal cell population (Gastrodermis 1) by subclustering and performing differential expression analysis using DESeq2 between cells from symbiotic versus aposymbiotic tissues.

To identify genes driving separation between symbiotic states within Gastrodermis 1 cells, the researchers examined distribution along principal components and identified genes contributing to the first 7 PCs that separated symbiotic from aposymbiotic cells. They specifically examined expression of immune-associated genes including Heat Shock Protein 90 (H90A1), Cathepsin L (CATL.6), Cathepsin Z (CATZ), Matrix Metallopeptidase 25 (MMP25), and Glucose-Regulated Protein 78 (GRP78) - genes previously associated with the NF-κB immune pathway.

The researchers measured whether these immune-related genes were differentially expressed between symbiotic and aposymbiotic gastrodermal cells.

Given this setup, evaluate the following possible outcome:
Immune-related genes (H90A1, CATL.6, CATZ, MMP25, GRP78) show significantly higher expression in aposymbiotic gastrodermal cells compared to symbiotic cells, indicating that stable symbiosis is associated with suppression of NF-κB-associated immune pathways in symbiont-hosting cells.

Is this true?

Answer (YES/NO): YES